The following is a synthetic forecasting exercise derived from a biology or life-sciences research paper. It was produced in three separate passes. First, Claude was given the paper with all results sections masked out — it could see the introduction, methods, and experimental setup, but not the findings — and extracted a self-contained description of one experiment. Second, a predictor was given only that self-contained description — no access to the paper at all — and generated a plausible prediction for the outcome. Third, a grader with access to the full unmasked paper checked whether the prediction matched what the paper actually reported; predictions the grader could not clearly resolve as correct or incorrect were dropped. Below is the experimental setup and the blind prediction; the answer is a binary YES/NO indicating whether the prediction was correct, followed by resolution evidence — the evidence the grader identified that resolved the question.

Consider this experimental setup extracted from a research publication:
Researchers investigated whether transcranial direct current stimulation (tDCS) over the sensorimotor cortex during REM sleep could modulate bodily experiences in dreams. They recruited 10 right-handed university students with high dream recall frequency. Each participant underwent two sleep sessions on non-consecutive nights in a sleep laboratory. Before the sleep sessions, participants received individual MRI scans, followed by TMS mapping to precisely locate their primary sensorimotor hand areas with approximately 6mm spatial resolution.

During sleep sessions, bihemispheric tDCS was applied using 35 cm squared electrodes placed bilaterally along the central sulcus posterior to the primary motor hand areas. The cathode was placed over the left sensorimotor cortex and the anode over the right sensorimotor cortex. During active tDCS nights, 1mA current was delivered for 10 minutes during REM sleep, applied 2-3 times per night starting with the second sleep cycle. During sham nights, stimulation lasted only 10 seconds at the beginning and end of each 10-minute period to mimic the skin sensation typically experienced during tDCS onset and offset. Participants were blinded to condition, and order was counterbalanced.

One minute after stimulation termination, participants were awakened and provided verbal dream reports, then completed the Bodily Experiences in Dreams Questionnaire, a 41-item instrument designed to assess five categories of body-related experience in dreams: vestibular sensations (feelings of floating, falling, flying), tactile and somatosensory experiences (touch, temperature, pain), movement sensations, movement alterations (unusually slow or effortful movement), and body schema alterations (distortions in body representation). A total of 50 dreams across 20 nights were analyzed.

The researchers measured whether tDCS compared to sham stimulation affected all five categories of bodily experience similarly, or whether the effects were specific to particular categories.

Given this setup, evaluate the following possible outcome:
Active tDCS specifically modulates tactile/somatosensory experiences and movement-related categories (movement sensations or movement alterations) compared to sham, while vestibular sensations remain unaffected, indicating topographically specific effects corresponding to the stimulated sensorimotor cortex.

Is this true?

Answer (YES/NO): NO